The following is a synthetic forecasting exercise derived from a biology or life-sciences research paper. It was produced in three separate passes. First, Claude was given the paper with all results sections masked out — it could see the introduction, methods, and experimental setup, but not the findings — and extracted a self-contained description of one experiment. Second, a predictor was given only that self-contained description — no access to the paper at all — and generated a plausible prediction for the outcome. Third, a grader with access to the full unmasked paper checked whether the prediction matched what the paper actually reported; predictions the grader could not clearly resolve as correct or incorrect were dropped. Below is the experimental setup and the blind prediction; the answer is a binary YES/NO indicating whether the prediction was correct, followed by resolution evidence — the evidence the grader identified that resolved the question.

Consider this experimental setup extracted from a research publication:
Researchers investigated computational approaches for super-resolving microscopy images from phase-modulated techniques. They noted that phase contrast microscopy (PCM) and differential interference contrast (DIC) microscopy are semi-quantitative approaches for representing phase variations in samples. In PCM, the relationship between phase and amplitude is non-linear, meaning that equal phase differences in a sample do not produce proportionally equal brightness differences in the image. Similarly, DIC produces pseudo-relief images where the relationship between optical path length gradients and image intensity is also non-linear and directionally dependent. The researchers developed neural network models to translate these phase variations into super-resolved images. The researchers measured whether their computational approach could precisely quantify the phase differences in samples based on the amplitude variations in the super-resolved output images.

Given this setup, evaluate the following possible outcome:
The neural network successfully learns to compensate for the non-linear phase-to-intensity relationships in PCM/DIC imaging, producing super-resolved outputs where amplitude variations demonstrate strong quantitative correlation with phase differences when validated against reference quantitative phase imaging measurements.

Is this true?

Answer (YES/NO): NO